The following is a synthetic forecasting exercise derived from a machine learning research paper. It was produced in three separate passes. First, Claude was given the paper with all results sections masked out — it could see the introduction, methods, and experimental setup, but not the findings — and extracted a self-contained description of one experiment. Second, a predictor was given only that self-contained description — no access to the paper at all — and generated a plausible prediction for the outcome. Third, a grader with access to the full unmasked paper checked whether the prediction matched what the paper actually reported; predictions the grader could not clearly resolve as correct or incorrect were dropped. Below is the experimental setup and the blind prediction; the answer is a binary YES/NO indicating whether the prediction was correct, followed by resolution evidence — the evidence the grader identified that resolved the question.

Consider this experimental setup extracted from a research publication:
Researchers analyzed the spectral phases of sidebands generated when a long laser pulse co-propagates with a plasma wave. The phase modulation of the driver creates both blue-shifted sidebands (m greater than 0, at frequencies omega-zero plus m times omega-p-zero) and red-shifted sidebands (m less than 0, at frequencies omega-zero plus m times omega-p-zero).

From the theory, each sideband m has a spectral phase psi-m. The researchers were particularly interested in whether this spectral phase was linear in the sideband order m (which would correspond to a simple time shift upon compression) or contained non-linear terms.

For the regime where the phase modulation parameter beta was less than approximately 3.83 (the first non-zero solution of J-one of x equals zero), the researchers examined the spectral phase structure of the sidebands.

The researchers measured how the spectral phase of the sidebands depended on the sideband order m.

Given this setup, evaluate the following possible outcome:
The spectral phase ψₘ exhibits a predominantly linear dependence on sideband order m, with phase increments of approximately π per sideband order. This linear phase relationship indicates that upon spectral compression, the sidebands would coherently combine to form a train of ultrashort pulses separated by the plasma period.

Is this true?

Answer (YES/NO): NO